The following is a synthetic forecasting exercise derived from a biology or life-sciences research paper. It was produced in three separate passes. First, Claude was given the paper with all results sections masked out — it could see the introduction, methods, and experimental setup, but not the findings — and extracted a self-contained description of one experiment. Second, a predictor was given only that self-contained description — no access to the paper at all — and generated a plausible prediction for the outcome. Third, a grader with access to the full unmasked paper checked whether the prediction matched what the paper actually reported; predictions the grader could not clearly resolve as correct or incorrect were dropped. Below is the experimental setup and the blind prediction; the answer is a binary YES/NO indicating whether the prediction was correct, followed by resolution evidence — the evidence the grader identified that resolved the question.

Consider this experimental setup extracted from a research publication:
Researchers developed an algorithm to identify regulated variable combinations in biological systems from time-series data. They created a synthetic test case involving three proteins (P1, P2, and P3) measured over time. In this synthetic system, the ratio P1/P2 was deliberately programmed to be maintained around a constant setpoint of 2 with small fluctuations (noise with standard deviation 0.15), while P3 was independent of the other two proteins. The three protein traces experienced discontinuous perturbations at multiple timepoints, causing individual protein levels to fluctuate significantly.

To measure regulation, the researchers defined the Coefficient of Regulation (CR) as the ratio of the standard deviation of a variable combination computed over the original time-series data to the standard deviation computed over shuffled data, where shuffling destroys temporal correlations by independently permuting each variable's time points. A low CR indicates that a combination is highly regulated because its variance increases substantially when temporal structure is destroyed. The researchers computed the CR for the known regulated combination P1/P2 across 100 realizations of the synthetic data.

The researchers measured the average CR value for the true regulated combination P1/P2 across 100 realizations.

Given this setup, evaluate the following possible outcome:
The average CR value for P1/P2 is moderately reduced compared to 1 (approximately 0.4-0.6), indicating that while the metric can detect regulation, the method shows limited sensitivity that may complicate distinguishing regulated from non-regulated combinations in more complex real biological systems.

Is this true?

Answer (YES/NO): NO